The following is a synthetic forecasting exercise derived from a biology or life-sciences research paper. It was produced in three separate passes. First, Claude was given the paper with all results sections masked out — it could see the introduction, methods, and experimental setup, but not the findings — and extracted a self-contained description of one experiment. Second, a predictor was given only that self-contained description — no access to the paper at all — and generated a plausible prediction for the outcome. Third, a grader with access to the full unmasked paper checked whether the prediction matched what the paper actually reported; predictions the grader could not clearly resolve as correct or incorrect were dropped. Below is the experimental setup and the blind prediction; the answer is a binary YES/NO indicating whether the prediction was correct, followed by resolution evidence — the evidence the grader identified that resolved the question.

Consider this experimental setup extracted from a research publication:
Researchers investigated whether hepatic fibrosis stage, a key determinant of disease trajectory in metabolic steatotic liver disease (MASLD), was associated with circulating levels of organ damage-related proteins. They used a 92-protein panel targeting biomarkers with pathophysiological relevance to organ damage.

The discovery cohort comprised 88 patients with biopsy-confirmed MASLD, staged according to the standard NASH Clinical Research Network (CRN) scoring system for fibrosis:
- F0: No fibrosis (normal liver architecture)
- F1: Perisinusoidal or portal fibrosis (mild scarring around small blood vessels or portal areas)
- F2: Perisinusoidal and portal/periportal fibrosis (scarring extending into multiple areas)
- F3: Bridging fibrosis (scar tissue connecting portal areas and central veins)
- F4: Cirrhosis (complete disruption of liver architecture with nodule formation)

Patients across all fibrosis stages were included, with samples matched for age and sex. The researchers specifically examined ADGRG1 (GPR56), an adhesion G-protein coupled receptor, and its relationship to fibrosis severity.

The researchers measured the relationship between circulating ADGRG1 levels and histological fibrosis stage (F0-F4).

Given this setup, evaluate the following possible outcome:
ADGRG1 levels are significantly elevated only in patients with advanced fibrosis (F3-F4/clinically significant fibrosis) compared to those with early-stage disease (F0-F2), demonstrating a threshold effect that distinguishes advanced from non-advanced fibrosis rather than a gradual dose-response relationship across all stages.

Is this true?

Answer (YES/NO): NO